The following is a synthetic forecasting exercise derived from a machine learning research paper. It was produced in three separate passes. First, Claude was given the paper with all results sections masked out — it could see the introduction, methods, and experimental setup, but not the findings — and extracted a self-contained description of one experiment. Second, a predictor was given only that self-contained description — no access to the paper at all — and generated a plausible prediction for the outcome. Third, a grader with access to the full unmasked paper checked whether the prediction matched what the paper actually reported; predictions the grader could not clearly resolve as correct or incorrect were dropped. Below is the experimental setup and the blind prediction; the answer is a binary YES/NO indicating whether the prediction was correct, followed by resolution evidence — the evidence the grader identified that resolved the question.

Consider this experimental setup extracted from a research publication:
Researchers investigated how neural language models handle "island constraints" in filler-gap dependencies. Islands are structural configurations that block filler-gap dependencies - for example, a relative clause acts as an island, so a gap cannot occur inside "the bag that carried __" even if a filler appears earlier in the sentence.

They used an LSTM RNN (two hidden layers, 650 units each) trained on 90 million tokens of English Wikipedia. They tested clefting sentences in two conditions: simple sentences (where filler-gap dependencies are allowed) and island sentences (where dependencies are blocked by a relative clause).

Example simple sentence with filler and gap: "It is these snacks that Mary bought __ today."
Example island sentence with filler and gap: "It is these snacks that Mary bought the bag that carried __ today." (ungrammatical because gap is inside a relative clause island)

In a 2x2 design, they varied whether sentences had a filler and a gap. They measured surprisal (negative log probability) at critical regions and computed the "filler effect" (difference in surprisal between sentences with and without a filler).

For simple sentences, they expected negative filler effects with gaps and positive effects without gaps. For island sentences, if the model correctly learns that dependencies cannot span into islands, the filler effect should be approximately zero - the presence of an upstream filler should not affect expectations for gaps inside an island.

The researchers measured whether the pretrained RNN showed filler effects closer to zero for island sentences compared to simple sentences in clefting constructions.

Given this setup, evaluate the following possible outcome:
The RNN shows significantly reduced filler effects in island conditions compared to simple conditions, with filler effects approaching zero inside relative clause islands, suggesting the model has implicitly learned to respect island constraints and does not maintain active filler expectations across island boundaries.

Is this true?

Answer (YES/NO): NO